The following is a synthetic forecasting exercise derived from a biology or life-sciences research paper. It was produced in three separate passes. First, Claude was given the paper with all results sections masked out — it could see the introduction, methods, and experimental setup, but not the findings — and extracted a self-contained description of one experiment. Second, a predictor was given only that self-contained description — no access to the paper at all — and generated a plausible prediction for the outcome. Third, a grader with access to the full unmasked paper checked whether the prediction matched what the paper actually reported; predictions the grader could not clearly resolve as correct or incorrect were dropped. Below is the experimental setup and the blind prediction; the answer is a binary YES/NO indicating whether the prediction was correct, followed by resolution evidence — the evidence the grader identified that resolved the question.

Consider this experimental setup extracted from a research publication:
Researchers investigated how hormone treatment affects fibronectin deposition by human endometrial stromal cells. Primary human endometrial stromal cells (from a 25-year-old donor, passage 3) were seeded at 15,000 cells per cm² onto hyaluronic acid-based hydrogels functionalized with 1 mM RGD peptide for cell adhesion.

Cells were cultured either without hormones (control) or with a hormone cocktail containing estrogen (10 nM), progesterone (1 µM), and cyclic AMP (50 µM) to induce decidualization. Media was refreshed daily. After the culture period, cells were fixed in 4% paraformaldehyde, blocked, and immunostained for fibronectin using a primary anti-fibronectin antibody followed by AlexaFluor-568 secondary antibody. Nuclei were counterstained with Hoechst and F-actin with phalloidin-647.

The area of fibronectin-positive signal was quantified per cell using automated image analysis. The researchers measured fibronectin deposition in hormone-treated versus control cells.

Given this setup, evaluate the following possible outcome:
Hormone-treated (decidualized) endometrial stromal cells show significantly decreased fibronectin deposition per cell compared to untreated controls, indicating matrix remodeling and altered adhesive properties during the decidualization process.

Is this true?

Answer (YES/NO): NO